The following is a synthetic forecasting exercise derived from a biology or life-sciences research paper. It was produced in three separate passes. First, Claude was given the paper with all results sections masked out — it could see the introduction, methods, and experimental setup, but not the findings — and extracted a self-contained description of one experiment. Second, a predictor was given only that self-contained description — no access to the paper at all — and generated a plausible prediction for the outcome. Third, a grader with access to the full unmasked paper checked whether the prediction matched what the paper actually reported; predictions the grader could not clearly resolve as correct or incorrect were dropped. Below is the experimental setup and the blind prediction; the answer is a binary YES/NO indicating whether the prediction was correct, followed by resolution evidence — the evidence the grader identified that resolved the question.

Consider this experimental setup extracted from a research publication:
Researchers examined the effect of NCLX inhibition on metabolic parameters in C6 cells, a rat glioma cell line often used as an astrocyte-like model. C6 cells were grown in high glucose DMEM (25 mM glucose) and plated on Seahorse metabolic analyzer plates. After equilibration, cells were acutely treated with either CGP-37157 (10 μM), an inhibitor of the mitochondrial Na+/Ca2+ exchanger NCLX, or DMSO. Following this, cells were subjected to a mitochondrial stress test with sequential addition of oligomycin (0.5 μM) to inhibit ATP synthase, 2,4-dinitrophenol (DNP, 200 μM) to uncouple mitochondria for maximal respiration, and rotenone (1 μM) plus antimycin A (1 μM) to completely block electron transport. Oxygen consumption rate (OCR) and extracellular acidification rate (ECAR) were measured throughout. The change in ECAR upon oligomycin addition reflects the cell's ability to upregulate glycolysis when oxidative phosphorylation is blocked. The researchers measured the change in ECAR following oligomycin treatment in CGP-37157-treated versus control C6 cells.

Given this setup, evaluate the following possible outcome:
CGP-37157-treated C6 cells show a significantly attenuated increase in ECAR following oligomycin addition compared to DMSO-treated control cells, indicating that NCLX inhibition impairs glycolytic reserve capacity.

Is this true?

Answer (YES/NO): NO